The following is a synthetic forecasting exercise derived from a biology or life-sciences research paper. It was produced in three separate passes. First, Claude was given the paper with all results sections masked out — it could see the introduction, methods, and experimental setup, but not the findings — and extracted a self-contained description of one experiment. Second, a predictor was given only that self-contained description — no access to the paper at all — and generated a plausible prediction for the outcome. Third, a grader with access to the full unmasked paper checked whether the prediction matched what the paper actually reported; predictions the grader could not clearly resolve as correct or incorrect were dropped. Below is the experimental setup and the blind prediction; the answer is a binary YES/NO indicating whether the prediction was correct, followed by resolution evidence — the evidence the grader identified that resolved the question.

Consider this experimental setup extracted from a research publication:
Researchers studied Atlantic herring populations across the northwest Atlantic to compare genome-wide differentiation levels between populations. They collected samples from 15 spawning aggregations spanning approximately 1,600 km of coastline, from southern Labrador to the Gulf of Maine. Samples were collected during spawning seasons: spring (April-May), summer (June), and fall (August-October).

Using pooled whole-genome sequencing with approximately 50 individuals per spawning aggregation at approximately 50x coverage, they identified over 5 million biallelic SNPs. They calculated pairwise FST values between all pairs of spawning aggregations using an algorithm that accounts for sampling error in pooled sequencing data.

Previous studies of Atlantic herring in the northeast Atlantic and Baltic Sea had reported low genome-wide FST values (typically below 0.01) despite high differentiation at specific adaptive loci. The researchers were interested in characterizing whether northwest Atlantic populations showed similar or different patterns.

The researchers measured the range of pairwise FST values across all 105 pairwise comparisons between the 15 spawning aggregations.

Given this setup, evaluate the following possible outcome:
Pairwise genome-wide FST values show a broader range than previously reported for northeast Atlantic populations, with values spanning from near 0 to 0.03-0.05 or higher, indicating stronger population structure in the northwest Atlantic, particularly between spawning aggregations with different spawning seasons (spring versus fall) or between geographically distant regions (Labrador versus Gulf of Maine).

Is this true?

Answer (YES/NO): NO